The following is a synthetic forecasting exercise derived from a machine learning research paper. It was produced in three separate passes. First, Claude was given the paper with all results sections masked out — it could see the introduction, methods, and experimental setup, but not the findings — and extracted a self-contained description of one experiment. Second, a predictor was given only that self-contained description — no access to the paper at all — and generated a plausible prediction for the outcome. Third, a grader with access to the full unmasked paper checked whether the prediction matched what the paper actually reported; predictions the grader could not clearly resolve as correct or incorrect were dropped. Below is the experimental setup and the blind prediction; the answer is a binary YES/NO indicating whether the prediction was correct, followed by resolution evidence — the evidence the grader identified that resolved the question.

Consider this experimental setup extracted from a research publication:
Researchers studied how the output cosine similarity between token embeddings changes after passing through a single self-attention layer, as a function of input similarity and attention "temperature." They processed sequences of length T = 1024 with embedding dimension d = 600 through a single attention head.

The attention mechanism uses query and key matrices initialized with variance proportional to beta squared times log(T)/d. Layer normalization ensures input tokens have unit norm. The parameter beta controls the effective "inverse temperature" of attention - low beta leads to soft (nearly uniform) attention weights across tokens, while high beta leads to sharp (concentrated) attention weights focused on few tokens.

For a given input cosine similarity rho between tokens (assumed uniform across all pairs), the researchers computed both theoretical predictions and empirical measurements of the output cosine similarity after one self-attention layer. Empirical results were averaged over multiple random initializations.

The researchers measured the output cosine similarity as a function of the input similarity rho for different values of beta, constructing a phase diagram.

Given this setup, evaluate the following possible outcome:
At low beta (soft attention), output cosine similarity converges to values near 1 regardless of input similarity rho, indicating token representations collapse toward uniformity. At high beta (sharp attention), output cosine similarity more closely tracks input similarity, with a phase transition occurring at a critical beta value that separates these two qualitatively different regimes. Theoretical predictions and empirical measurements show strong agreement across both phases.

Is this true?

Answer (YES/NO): YES